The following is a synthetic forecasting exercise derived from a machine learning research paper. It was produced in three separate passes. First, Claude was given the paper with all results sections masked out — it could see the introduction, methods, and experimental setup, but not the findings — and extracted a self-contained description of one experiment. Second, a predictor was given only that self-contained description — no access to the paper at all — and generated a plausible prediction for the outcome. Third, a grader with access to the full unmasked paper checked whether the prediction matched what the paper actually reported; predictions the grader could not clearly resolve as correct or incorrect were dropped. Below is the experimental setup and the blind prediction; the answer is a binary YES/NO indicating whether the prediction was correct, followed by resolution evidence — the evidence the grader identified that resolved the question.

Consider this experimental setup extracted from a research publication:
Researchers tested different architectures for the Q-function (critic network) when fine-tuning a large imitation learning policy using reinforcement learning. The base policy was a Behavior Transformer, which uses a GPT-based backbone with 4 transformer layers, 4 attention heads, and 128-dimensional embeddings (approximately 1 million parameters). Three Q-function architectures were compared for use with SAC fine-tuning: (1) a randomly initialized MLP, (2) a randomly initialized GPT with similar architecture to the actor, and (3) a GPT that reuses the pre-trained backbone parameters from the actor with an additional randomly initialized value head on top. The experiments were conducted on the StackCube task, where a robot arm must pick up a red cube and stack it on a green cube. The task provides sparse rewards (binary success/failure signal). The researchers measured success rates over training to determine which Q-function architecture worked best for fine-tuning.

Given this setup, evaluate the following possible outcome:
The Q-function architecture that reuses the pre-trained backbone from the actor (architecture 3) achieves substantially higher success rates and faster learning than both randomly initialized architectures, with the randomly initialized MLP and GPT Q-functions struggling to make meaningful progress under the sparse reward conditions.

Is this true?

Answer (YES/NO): NO